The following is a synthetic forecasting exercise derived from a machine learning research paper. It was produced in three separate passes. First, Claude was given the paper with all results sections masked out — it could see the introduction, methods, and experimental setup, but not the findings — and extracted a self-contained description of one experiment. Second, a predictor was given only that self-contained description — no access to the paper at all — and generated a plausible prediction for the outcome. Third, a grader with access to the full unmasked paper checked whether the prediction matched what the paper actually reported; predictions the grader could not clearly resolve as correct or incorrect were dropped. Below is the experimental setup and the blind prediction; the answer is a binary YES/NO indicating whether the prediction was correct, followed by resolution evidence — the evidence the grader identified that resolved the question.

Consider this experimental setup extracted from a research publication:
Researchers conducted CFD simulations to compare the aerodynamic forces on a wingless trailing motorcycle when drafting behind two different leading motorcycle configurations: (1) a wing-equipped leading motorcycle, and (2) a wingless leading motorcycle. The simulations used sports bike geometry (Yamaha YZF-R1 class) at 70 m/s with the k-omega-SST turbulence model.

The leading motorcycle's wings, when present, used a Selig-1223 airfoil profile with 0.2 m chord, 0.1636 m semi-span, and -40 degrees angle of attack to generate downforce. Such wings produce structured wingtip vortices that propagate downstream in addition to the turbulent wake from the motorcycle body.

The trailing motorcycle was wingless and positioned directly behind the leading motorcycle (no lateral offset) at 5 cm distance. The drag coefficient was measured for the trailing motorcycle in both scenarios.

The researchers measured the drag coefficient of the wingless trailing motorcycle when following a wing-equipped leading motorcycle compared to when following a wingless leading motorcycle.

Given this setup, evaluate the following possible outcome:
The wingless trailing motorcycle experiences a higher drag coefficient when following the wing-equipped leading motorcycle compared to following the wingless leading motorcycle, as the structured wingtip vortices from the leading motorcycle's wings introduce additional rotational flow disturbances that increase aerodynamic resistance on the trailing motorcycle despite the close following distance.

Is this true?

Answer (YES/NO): NO